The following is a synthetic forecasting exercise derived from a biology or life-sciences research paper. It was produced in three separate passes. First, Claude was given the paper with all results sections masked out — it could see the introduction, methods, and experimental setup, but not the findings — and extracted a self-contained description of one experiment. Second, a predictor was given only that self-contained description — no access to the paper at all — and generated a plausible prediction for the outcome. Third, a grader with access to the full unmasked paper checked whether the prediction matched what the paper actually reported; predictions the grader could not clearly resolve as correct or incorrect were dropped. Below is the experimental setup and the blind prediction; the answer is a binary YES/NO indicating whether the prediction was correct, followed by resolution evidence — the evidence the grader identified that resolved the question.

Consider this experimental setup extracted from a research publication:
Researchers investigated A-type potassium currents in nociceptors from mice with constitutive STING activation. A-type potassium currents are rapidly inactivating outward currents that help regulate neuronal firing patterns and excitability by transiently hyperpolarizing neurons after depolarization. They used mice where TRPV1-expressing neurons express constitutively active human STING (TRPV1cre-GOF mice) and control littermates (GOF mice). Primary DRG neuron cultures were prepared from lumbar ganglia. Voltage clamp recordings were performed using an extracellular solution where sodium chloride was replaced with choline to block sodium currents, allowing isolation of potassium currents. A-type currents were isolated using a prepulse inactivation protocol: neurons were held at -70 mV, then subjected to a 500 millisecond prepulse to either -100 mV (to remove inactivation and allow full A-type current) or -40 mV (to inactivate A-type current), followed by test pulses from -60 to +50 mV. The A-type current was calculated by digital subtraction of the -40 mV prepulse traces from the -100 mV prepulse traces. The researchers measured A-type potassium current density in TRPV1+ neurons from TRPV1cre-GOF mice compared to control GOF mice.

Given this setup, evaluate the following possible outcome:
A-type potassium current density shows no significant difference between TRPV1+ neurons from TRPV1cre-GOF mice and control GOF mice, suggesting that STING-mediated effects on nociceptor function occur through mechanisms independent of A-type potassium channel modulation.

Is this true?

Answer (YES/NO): NO